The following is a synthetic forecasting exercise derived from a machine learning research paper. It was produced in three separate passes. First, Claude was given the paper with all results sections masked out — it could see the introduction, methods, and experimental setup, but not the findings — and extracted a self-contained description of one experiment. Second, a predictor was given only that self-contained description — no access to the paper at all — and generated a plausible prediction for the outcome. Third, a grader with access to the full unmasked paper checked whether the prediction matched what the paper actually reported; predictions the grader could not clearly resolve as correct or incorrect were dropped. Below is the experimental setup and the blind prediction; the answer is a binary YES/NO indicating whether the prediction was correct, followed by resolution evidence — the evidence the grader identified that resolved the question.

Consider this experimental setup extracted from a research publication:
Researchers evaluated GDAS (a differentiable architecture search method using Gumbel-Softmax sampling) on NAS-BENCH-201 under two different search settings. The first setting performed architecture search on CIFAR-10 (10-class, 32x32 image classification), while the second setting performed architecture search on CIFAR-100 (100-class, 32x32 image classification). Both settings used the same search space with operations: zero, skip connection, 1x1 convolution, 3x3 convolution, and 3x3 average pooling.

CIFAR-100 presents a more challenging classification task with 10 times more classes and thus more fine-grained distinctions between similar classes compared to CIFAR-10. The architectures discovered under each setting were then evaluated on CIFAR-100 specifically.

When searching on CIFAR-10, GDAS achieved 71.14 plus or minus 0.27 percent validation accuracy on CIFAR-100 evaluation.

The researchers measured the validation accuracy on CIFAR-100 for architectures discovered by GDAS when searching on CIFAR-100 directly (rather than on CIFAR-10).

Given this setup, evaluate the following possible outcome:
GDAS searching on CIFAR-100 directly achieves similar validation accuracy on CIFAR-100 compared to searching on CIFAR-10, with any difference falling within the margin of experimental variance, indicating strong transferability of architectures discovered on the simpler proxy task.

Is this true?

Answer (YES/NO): NO